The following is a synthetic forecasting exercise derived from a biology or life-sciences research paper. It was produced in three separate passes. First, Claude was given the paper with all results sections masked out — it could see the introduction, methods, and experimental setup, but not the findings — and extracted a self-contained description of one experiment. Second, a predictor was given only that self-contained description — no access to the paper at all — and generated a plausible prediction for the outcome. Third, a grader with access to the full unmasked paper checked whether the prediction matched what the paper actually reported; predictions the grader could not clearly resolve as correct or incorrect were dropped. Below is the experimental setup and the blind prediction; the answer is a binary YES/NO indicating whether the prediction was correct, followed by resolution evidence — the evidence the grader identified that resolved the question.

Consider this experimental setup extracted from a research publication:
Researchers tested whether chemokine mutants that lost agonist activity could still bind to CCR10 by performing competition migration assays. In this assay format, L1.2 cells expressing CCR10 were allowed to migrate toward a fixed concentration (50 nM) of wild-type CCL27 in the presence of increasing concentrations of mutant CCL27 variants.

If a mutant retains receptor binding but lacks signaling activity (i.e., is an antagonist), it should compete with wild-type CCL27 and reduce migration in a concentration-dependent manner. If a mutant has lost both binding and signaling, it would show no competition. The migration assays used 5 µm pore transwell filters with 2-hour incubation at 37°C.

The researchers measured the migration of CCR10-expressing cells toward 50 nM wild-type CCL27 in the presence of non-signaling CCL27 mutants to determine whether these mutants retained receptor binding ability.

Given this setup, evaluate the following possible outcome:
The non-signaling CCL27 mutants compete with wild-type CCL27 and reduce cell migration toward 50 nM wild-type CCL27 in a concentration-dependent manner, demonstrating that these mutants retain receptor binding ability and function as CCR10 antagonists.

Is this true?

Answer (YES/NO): YES